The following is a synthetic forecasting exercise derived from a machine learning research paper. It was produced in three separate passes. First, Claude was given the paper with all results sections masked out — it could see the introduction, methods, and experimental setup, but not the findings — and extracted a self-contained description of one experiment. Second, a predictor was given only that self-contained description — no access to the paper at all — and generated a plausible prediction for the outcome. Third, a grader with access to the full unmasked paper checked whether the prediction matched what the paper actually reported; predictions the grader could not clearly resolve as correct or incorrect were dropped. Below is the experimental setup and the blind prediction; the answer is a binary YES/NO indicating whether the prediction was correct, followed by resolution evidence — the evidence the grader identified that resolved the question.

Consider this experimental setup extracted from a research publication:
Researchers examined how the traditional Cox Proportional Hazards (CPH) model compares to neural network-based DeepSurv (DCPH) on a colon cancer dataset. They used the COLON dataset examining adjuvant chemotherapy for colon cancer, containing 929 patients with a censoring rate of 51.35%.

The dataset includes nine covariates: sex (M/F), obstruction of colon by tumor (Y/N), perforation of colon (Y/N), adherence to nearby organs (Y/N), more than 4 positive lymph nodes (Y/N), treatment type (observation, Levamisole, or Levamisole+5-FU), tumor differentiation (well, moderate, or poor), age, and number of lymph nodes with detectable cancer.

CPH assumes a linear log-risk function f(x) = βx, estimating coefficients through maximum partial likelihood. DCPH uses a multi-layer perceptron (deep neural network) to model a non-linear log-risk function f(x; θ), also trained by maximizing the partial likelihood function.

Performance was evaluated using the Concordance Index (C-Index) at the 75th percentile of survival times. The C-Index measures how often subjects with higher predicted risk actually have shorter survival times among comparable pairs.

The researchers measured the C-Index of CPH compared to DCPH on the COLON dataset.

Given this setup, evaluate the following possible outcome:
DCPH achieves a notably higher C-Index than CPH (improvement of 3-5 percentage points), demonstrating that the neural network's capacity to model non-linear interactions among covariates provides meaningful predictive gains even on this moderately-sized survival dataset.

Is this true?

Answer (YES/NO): NO